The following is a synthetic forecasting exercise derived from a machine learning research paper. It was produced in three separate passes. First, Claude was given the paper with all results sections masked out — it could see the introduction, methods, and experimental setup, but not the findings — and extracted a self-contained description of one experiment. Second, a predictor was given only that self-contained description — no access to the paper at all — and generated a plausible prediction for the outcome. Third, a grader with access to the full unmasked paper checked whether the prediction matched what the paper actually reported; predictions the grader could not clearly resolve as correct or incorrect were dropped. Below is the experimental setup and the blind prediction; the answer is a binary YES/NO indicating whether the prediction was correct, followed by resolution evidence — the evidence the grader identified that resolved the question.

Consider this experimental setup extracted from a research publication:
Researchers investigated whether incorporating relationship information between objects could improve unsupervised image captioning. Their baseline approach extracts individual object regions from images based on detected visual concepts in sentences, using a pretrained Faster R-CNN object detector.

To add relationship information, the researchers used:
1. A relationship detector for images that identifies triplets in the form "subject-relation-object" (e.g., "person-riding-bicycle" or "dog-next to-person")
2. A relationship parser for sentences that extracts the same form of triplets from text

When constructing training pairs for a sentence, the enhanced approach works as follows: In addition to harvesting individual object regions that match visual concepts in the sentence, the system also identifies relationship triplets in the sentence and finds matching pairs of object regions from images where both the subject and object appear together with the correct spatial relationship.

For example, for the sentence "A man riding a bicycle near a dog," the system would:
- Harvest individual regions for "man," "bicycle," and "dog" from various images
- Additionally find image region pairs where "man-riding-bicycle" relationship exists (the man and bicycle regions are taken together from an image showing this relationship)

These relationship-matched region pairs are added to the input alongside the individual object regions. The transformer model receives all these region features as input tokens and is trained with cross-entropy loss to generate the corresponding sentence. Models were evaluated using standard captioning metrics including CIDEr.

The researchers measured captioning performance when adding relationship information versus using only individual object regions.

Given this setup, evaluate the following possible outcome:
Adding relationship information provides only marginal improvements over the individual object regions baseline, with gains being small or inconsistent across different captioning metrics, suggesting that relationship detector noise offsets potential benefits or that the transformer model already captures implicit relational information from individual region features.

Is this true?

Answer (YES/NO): NO